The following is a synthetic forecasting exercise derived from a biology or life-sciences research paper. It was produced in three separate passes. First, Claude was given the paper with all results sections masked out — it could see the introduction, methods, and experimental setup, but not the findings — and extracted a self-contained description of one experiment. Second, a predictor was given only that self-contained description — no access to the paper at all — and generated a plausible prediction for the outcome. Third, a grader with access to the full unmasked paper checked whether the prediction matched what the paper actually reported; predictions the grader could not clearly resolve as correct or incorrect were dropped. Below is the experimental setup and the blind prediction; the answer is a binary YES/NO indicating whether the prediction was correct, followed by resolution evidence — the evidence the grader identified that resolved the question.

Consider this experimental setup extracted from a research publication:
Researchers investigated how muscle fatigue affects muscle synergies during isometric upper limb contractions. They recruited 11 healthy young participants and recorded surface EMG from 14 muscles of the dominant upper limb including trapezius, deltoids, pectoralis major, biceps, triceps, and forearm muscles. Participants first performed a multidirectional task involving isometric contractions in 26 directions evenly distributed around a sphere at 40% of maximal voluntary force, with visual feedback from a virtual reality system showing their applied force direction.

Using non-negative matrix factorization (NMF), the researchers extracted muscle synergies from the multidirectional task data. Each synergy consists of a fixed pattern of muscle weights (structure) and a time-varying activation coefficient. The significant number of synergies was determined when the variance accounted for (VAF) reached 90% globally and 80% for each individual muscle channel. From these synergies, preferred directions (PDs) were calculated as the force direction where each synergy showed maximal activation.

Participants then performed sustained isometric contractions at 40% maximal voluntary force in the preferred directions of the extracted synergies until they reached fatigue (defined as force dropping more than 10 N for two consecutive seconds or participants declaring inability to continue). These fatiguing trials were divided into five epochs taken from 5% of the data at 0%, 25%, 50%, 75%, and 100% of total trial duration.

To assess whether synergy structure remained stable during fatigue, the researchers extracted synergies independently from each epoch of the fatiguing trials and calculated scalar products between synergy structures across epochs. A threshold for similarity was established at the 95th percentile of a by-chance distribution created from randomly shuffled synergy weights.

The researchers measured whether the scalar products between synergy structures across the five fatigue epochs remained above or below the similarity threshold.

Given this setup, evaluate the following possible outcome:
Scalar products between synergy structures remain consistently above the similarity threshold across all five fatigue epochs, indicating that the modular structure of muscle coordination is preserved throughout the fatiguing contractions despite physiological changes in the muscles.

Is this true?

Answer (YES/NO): YES